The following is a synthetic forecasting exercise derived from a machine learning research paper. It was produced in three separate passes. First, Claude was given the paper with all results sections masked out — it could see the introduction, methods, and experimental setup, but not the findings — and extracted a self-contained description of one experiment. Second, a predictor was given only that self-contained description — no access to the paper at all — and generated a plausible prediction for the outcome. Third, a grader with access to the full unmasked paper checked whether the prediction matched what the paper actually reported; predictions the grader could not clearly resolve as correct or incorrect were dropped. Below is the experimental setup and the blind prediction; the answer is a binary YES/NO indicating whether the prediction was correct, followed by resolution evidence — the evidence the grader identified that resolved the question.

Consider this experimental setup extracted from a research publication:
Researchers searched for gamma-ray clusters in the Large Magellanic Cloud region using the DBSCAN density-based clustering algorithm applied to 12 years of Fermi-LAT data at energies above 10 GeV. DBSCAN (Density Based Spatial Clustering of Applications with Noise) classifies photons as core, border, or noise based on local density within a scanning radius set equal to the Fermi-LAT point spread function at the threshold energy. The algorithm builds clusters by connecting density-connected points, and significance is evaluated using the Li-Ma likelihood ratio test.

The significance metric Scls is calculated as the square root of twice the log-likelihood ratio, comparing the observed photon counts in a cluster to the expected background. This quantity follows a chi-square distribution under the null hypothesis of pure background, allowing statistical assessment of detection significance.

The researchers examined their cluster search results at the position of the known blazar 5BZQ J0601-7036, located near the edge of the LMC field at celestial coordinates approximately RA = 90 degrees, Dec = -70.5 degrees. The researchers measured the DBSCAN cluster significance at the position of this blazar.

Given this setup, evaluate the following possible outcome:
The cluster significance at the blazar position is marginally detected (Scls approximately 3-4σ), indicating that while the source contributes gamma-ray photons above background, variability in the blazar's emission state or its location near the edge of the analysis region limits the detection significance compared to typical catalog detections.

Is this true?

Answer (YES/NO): YES